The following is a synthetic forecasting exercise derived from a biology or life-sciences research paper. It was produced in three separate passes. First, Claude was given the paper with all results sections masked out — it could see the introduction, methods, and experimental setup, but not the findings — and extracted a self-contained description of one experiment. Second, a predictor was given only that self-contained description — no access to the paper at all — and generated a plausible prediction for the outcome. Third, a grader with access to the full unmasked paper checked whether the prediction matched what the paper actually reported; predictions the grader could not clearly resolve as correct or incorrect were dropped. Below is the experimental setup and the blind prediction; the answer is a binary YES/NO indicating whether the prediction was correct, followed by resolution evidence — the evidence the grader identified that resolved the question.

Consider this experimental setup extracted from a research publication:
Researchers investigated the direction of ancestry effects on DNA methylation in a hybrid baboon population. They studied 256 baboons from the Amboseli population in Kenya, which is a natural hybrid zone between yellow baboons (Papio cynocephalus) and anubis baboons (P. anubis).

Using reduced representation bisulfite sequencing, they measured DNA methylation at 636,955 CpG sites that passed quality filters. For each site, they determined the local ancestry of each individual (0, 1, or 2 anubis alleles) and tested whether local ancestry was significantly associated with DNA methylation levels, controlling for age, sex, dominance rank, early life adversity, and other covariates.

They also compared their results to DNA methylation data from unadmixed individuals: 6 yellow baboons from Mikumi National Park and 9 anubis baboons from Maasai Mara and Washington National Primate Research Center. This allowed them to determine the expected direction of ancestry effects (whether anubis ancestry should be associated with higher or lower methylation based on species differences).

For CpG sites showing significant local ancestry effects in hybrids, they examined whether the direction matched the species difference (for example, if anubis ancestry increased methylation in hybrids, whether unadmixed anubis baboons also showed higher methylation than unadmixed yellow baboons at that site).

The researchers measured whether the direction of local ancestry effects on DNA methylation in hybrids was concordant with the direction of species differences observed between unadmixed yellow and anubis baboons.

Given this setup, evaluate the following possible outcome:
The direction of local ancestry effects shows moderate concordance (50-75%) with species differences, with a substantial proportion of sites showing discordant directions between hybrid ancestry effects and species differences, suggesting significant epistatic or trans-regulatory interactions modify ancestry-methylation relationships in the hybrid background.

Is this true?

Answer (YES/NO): NO